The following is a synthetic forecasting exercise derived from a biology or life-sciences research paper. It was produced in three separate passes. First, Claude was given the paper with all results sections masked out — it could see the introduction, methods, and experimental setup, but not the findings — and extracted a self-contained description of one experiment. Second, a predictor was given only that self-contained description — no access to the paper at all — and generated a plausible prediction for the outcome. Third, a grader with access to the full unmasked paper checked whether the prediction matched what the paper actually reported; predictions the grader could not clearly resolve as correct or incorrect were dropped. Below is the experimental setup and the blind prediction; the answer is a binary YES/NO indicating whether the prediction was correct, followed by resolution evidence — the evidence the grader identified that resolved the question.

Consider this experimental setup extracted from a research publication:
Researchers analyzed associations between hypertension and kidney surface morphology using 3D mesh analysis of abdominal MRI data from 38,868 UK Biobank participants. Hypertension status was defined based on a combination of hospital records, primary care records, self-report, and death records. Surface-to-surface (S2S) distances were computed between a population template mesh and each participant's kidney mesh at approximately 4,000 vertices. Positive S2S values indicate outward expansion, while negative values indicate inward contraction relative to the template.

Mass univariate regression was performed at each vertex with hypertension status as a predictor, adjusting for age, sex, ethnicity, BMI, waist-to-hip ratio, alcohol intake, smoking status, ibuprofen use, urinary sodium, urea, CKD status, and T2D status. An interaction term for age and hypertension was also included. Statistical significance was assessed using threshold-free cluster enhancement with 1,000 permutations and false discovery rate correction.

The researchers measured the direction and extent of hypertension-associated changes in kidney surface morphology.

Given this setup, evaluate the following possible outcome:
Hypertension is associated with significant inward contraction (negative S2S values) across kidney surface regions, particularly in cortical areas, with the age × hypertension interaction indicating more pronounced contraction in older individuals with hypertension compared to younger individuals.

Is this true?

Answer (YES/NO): NO